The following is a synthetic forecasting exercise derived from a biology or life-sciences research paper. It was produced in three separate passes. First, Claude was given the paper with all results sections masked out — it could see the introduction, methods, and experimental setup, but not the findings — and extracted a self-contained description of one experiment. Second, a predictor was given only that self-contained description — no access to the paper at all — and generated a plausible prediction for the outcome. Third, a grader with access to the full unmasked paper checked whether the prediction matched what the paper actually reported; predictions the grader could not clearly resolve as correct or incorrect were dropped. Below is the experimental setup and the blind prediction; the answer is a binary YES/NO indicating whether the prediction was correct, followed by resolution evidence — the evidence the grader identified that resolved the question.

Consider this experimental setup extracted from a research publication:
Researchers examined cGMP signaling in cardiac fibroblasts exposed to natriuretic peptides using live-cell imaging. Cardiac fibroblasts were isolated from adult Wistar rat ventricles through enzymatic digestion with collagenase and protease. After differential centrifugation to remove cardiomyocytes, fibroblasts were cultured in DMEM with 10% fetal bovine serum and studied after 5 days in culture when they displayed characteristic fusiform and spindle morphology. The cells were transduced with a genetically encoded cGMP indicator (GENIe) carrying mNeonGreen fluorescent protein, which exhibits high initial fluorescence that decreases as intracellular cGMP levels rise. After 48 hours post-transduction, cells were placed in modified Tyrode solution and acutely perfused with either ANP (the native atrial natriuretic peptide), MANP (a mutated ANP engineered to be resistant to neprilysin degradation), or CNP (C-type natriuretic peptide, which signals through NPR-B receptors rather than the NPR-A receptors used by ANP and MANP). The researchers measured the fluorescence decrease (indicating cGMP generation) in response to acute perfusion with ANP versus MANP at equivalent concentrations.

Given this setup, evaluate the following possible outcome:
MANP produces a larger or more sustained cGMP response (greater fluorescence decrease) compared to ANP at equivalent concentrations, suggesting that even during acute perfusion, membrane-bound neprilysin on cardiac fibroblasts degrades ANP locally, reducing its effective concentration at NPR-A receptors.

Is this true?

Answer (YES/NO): NO